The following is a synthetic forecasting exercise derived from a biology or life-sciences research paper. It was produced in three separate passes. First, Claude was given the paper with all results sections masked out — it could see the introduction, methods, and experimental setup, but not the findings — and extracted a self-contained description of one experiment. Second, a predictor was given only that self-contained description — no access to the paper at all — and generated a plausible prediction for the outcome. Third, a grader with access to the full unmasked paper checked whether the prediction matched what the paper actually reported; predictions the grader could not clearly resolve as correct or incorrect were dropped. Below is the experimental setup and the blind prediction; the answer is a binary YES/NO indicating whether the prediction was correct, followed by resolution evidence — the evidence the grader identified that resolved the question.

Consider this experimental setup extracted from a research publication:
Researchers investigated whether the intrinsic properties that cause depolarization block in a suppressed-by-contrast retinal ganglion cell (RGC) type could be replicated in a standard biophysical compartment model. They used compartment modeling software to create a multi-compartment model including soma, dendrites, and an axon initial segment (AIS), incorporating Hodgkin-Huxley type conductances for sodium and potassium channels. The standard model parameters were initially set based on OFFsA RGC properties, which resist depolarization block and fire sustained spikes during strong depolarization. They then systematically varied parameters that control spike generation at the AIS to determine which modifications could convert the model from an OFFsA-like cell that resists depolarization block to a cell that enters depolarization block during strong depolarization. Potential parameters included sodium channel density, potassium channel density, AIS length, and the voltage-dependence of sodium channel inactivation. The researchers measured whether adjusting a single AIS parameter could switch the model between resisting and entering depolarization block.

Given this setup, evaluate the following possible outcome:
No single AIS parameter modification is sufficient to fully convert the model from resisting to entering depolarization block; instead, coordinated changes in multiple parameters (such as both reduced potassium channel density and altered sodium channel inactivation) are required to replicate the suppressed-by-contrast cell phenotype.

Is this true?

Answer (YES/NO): NO